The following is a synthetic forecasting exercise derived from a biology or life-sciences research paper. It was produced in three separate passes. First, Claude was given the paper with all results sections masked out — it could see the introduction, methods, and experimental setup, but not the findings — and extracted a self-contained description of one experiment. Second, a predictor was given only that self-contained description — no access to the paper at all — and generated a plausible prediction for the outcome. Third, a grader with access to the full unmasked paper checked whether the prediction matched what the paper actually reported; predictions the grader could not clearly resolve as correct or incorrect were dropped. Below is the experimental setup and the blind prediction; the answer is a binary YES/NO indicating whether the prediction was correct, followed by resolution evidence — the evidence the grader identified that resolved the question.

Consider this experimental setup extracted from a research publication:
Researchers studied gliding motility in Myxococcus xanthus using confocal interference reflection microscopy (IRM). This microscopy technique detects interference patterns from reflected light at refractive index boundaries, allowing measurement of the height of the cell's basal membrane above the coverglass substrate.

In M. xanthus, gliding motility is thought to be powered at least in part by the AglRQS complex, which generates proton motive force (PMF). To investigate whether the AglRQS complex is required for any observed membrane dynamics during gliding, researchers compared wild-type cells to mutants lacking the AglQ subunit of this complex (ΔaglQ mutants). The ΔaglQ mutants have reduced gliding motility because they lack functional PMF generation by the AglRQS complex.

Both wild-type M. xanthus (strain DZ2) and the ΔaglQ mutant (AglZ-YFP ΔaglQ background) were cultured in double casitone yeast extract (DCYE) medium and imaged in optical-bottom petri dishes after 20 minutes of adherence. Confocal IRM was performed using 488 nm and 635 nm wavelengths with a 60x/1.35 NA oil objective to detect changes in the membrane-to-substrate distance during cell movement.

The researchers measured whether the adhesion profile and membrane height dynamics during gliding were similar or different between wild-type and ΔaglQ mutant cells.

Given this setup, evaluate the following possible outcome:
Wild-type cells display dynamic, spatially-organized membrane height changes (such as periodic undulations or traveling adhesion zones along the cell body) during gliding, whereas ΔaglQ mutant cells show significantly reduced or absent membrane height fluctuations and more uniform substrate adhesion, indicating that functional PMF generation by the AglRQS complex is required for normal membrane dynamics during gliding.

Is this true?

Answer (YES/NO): NO